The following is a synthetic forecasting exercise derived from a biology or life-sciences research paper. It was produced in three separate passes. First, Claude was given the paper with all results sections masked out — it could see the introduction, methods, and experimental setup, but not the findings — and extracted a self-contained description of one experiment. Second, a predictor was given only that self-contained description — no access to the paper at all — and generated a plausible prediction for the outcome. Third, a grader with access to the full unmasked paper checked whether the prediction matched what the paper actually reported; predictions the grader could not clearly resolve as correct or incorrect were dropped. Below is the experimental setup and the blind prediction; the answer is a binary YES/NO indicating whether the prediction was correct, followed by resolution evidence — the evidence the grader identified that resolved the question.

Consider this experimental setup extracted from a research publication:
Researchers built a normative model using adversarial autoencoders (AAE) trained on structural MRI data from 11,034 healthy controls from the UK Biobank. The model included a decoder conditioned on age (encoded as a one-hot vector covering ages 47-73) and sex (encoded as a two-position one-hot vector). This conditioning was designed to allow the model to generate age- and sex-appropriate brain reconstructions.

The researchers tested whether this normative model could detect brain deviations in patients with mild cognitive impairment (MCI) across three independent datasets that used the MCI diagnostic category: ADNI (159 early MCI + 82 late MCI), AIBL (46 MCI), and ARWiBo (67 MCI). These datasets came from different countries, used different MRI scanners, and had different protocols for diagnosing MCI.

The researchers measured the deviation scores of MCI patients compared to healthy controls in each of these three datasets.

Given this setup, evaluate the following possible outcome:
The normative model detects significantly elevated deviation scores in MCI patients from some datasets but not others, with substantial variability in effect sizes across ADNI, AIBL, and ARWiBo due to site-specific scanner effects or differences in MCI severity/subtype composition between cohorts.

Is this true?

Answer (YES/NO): NO